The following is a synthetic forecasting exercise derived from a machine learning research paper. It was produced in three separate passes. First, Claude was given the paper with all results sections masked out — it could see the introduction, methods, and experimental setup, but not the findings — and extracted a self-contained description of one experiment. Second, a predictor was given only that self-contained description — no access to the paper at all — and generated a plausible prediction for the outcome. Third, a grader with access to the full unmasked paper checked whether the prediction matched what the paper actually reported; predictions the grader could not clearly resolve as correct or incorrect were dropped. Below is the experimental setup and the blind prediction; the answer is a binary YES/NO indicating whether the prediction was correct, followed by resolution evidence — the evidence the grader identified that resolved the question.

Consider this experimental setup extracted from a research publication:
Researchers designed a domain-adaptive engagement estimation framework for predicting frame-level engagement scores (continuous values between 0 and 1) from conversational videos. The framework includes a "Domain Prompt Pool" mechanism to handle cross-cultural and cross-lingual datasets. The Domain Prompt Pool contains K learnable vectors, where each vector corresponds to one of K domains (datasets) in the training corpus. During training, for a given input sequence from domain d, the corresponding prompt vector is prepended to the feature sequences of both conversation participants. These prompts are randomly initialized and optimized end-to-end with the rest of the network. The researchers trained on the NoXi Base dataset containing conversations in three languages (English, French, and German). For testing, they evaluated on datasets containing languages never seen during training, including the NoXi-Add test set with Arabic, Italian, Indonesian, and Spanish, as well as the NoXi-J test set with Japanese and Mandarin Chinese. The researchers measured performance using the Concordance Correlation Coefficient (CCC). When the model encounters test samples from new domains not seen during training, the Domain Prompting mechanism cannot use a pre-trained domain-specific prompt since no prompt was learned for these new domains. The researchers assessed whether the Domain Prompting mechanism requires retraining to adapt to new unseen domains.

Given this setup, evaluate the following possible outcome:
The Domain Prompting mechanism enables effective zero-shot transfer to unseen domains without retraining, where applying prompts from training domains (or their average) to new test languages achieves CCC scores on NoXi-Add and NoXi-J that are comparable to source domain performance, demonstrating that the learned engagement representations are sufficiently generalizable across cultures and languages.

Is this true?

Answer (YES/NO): NO